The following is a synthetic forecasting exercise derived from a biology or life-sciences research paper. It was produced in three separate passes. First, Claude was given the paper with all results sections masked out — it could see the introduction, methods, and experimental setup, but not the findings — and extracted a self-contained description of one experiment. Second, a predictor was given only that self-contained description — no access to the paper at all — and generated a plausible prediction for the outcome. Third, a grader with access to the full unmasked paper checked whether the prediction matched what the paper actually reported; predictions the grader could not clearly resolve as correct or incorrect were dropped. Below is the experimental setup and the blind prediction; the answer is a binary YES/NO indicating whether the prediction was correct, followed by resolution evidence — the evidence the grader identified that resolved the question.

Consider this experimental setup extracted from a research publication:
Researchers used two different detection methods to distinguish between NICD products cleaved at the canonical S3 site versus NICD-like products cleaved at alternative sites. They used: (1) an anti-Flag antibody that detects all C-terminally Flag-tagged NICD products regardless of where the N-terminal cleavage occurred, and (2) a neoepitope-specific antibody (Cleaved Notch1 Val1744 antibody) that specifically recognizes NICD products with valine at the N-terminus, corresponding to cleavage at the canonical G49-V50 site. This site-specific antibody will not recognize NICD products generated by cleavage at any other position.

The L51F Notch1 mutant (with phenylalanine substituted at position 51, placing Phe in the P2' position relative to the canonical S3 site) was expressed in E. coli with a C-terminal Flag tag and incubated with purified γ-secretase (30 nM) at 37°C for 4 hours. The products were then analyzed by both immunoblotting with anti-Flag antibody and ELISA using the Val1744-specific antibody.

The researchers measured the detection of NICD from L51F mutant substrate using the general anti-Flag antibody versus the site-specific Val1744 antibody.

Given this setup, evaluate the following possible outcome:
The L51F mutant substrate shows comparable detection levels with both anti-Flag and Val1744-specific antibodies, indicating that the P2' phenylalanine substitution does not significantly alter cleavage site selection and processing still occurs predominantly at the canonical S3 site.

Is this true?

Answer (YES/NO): NO